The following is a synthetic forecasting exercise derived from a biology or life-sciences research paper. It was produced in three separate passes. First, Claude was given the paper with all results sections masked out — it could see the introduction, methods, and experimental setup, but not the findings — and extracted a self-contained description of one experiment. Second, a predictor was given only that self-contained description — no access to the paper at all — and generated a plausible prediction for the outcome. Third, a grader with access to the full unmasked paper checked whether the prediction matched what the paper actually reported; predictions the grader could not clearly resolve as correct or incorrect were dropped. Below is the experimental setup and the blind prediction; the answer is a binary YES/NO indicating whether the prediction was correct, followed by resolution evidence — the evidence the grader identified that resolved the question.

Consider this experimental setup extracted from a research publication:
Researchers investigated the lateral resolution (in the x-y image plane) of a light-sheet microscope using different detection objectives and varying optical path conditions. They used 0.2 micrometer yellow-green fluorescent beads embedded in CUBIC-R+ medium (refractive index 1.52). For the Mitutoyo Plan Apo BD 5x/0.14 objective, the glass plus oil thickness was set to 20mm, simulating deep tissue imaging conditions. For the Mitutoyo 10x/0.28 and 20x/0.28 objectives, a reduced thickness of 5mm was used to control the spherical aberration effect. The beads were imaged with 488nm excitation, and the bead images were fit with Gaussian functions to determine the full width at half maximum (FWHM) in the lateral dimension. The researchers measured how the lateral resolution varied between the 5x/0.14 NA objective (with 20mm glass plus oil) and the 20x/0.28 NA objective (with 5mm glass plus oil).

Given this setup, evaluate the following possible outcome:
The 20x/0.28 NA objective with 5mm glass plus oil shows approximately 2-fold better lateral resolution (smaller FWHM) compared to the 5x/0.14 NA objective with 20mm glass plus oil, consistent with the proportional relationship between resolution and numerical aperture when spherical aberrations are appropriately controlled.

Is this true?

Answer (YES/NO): YES